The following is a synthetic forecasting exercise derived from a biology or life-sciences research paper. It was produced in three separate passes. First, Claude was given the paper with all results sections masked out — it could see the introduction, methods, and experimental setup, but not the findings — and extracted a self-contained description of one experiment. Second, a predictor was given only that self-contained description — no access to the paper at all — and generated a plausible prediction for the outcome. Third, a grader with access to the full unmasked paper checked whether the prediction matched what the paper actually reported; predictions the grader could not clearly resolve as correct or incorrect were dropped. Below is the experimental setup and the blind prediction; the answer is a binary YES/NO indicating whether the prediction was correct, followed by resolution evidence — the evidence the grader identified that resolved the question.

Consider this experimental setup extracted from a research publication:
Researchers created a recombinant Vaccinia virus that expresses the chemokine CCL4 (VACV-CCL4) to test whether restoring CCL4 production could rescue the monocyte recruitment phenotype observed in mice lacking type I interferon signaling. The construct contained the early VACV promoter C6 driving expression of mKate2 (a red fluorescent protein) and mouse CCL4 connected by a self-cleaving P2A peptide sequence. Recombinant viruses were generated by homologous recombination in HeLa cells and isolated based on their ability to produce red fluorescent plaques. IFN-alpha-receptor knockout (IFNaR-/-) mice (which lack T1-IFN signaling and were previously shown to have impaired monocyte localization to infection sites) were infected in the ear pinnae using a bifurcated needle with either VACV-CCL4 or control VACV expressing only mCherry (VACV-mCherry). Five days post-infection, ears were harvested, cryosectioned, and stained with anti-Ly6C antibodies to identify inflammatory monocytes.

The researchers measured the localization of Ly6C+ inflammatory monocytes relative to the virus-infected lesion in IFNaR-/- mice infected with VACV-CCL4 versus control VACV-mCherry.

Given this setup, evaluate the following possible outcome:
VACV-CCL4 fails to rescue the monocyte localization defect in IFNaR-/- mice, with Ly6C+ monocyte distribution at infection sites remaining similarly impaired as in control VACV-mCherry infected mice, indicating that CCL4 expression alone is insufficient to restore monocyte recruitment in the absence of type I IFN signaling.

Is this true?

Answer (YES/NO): NO